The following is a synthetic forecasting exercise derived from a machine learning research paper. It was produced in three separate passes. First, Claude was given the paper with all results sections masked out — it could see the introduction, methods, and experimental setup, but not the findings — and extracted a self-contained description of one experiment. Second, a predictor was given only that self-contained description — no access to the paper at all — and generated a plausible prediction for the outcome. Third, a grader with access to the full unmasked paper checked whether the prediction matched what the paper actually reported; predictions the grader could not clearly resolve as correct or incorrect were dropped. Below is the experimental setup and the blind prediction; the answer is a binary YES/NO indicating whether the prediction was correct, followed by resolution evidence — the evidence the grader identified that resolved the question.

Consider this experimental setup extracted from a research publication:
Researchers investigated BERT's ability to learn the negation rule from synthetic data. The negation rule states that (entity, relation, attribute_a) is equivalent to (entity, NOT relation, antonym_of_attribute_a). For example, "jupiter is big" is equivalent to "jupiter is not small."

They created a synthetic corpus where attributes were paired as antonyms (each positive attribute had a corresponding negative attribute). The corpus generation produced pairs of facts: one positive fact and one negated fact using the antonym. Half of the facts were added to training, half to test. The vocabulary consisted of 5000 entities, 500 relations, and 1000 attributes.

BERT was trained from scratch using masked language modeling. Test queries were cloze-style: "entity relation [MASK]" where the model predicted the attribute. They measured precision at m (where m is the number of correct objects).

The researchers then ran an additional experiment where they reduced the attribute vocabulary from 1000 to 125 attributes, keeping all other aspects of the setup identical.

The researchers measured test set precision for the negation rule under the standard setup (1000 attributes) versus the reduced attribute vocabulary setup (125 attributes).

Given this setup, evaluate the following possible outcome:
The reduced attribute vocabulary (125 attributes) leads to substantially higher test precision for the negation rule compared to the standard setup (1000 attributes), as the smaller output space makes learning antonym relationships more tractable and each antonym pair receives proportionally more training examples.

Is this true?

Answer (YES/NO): YES